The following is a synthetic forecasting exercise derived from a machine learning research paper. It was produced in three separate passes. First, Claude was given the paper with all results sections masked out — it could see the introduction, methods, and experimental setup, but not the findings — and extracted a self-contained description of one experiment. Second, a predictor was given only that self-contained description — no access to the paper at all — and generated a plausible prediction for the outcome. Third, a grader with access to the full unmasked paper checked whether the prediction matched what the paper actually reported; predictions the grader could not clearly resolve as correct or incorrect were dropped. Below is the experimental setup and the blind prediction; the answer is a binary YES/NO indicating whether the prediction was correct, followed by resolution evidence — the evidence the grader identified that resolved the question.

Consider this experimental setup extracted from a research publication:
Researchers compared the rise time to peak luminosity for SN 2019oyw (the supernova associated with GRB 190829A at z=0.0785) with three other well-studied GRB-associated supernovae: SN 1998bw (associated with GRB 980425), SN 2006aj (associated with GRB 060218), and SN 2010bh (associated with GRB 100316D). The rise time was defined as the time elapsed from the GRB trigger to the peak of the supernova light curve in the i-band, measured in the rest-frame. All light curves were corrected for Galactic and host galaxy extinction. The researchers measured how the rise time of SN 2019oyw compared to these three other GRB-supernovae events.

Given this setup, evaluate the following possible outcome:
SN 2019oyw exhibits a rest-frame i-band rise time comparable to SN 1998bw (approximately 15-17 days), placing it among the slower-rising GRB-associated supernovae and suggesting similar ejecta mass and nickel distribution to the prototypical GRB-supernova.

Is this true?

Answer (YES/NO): NO